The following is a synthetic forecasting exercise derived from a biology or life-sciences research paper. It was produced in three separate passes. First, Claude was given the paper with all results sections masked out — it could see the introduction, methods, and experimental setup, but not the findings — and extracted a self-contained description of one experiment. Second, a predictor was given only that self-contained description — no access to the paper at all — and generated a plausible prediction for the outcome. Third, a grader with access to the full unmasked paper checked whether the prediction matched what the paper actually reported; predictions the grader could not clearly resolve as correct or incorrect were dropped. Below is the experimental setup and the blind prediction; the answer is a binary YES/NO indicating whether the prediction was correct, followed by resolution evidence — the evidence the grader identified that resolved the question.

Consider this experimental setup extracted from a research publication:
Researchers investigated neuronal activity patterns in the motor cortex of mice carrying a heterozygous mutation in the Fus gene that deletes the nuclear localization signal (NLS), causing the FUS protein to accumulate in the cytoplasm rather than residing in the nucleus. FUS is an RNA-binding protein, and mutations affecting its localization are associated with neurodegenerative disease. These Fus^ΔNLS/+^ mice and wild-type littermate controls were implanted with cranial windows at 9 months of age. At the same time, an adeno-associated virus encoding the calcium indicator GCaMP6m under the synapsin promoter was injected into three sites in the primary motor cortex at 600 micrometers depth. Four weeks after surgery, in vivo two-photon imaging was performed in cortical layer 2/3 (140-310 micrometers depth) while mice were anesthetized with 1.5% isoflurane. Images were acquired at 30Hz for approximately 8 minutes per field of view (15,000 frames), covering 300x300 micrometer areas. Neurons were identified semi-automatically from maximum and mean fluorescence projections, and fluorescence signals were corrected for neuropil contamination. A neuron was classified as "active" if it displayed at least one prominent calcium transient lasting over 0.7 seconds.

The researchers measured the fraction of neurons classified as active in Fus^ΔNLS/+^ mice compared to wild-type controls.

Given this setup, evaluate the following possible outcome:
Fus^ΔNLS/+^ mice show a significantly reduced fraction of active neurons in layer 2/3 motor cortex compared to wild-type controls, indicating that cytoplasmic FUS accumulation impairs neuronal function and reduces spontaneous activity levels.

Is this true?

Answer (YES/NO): NO